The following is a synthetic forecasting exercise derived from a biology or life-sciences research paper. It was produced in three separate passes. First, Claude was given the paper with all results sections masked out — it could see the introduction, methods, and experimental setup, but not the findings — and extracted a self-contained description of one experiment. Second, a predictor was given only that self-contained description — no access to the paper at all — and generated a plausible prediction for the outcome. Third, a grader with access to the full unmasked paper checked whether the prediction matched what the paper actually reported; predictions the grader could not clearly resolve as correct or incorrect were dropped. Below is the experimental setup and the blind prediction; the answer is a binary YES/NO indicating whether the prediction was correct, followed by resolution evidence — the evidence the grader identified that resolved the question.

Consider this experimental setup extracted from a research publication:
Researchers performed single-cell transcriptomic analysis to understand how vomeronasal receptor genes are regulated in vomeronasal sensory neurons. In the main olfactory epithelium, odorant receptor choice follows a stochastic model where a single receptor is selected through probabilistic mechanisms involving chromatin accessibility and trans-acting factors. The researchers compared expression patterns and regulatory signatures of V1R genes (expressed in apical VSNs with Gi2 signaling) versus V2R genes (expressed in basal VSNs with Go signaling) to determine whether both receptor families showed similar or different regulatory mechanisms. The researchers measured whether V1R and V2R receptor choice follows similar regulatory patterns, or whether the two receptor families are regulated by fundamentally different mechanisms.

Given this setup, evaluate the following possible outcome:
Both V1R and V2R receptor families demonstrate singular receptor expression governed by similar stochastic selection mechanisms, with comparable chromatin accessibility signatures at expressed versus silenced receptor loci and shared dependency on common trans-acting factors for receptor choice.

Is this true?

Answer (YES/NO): NO